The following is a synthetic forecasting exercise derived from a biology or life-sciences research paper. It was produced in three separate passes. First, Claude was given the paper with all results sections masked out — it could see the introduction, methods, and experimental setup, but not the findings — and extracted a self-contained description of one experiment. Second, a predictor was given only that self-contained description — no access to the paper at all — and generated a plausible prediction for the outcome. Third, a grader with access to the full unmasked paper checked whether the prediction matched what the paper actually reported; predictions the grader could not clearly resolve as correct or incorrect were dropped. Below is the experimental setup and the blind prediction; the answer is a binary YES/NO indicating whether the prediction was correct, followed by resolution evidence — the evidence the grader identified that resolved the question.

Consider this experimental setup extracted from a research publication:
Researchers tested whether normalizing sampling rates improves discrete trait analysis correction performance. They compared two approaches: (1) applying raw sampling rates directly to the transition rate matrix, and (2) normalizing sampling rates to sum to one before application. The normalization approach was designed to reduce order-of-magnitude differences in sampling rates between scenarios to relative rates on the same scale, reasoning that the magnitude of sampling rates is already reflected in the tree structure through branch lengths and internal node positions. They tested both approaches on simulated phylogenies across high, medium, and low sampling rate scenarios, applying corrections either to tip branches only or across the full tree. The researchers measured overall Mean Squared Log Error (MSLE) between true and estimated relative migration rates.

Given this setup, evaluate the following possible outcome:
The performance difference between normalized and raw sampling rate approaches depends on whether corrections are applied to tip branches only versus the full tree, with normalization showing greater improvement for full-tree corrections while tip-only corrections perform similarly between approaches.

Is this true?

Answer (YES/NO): NO